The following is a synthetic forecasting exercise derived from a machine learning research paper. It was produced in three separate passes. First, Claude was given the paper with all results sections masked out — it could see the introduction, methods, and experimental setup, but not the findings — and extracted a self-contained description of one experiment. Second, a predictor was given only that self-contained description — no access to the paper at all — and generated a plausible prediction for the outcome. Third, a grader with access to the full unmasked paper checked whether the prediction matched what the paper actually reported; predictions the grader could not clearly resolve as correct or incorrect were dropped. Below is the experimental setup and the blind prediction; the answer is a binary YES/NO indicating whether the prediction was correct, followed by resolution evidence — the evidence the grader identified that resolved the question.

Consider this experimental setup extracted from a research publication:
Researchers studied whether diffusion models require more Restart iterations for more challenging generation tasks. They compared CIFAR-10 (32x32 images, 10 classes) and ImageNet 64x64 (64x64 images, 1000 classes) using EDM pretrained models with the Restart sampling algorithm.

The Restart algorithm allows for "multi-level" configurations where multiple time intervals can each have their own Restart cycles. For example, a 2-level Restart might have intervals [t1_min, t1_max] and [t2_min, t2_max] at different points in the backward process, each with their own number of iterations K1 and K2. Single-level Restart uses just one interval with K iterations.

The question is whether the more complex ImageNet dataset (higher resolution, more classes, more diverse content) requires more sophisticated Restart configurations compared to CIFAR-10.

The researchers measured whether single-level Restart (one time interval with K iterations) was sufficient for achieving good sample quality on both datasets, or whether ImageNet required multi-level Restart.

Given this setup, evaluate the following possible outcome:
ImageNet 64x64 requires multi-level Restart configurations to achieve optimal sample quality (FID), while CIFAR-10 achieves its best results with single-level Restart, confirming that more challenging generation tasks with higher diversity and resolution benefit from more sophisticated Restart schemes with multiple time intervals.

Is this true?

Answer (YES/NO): YES